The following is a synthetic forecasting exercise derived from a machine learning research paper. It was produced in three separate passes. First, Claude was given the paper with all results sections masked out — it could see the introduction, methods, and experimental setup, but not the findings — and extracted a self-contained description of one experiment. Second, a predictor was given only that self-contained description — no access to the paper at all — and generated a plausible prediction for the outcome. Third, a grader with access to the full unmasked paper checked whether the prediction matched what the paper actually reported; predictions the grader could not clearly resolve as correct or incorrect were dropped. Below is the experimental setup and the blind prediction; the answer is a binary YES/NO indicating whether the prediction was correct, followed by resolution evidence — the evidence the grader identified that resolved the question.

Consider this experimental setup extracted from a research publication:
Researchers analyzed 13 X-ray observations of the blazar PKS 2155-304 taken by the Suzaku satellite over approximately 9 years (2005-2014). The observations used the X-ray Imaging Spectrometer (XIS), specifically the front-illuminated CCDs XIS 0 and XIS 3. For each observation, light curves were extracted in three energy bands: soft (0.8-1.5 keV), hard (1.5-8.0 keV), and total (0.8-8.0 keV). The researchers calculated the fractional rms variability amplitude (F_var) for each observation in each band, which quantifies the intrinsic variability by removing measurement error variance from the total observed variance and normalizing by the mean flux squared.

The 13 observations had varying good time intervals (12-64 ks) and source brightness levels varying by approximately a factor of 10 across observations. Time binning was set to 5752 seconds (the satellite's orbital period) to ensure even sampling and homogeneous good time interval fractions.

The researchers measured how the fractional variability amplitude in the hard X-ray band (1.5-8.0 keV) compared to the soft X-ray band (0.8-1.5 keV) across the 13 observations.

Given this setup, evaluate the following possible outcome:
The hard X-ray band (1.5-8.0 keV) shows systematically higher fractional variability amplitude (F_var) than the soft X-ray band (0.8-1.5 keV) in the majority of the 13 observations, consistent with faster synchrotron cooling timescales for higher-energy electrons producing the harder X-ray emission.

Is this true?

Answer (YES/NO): YES